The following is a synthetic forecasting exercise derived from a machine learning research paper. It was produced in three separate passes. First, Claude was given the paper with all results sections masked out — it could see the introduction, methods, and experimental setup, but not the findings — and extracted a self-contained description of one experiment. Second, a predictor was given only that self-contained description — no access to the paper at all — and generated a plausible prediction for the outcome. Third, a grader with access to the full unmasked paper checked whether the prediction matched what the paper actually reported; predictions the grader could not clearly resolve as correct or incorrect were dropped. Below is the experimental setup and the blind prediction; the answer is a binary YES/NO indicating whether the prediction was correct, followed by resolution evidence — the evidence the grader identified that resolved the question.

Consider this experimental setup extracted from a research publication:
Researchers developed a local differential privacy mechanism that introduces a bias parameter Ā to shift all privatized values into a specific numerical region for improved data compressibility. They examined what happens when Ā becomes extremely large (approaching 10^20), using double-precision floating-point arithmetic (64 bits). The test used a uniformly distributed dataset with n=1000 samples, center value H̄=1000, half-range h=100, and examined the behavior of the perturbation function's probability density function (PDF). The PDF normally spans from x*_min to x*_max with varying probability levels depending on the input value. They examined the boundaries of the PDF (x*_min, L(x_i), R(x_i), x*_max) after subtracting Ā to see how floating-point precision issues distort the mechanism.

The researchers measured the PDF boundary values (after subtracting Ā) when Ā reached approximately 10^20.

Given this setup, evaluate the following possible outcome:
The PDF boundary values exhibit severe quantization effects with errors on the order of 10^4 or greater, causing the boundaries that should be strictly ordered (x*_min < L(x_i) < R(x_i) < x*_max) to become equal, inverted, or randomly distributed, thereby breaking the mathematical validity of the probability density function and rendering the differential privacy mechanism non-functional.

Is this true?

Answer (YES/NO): NO